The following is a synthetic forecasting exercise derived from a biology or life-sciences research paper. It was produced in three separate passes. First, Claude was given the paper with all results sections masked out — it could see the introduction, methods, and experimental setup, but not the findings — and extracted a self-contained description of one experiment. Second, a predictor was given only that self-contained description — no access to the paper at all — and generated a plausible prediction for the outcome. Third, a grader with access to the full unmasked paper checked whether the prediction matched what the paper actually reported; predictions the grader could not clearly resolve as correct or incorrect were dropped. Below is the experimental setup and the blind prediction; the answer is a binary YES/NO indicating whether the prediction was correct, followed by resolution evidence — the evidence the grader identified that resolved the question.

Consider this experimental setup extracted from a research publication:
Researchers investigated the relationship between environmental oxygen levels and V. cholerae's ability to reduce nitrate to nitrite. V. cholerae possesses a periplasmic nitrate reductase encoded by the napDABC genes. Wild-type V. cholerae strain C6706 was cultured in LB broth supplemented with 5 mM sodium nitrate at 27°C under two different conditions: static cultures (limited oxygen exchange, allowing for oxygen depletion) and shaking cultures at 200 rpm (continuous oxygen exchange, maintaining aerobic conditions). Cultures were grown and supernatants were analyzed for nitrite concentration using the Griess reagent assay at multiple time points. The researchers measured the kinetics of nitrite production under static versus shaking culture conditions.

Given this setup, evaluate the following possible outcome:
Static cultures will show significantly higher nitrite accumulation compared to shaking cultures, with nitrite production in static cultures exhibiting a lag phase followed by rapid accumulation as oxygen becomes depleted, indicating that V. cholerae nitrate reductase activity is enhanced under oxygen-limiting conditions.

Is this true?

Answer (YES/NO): NO